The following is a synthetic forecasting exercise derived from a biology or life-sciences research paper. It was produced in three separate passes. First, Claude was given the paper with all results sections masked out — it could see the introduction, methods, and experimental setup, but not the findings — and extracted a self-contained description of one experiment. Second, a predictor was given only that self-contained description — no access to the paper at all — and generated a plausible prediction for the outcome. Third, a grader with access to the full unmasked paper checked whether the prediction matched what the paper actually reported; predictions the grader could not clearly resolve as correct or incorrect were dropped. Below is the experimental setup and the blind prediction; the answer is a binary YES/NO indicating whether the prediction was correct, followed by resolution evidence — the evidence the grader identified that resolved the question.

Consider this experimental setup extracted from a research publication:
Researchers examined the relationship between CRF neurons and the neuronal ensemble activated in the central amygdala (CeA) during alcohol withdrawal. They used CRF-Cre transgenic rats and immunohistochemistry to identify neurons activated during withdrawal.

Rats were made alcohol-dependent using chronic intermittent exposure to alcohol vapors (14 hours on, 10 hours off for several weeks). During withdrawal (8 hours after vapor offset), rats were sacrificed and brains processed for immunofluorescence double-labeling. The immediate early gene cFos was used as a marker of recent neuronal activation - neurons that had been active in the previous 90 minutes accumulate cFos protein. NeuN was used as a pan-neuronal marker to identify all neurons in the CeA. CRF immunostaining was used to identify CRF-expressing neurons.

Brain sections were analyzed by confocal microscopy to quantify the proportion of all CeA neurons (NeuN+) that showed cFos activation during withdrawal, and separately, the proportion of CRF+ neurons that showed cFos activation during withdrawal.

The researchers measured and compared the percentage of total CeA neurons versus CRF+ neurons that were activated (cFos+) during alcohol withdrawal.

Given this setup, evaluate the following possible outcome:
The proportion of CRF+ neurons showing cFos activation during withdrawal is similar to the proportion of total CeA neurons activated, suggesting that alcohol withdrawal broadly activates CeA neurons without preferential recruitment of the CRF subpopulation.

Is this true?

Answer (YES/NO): NO